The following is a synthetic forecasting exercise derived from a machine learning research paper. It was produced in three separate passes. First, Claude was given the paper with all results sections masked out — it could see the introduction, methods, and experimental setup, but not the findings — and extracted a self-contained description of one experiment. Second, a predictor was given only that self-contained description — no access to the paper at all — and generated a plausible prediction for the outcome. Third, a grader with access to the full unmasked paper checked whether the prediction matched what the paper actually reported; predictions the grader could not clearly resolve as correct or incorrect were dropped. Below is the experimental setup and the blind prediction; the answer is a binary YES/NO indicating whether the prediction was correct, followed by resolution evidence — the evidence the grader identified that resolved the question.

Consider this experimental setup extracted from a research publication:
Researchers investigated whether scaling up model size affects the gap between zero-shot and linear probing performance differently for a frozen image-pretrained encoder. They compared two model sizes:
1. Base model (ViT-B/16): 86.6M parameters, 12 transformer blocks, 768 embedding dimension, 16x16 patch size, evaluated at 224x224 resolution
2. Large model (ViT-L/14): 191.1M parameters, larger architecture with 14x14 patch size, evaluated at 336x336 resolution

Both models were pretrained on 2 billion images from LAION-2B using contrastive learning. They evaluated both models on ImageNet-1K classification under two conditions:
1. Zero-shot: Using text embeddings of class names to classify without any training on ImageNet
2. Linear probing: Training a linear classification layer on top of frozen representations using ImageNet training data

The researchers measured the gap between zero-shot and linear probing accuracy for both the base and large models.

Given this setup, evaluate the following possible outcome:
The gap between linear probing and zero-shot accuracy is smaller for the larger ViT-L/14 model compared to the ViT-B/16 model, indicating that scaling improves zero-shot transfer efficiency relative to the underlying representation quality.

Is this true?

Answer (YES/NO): YES